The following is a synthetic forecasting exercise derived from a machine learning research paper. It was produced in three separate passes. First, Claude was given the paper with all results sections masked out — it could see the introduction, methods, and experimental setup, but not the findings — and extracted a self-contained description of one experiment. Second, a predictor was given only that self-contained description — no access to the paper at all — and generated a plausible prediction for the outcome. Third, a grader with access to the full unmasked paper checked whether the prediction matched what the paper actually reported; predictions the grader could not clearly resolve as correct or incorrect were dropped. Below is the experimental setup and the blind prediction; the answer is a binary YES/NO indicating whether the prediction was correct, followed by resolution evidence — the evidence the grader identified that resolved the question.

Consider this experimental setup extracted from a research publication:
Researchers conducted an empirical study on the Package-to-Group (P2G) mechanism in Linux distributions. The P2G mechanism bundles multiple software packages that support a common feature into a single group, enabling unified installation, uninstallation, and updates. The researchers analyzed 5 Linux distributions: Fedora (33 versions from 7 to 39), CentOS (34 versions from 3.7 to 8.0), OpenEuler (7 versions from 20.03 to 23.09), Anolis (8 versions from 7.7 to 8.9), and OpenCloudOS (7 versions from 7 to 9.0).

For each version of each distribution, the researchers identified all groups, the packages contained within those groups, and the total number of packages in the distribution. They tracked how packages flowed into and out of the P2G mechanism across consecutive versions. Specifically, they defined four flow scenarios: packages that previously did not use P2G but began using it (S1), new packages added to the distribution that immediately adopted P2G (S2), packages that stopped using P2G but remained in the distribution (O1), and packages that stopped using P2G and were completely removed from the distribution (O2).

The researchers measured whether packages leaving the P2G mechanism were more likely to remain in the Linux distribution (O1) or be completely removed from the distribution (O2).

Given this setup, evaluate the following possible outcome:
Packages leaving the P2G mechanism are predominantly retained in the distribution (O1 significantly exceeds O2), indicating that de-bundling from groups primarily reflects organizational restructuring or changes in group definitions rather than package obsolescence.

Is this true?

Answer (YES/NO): YES